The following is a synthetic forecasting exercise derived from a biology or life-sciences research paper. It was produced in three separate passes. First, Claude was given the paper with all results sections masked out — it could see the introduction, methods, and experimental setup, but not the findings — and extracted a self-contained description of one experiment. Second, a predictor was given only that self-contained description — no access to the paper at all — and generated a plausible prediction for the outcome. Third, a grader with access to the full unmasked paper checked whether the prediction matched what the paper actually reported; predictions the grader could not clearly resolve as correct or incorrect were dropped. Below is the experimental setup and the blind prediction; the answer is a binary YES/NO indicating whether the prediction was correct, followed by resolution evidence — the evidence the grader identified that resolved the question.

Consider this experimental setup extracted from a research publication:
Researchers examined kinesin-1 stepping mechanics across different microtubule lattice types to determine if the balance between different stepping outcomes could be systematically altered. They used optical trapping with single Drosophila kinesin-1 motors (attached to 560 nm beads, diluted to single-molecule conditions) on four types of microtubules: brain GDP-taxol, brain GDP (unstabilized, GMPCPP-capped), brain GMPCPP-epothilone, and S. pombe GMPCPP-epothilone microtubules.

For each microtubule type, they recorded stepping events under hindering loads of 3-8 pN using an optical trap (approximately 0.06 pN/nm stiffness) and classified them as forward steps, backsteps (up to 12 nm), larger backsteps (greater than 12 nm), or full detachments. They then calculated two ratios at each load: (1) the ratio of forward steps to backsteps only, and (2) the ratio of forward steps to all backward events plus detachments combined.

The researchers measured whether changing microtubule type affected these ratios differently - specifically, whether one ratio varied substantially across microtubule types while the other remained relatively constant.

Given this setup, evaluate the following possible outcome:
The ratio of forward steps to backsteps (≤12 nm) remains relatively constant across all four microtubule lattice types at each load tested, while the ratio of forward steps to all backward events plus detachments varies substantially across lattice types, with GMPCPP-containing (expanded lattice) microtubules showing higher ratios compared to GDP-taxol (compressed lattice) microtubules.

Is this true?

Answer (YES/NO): NO